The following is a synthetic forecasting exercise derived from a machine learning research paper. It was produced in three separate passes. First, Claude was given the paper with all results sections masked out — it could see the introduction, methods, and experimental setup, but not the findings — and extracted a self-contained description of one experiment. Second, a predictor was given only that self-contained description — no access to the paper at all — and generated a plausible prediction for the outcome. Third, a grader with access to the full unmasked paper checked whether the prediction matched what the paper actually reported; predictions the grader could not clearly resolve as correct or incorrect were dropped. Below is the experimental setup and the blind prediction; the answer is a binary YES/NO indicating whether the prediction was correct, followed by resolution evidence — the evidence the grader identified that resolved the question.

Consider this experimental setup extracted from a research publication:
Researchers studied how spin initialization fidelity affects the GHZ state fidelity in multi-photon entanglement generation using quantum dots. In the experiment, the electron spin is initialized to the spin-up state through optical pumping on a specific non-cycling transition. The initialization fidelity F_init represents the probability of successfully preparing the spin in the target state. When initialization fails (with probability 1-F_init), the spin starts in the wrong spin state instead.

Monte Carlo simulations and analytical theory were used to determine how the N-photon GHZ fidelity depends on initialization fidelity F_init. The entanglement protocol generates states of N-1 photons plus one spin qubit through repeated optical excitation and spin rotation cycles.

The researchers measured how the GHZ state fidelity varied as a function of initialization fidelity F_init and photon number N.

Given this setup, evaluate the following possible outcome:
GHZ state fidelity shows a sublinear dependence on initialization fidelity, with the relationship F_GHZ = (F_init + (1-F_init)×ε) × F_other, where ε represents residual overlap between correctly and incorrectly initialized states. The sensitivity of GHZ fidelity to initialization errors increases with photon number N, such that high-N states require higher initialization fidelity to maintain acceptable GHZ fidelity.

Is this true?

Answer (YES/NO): NO